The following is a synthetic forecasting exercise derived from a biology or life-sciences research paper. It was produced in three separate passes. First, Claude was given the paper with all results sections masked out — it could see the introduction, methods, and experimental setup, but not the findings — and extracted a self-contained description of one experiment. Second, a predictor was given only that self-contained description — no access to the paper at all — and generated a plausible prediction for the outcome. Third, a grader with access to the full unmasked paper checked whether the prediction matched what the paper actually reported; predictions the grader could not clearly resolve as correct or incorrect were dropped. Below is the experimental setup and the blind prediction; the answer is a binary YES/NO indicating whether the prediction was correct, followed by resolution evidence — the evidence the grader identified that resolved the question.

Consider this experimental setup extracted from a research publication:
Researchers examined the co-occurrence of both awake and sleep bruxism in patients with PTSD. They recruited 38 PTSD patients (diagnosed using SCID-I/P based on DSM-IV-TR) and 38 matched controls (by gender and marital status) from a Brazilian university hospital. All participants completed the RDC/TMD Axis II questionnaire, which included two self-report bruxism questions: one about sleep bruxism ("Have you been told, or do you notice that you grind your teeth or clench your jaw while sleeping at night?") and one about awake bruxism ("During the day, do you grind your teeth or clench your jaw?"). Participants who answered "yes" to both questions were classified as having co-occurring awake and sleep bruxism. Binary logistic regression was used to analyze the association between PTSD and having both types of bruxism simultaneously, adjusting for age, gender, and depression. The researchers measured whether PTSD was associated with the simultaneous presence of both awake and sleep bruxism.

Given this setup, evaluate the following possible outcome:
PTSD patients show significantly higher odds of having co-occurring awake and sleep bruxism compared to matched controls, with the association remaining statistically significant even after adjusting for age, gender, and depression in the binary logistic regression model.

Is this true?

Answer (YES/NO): NO